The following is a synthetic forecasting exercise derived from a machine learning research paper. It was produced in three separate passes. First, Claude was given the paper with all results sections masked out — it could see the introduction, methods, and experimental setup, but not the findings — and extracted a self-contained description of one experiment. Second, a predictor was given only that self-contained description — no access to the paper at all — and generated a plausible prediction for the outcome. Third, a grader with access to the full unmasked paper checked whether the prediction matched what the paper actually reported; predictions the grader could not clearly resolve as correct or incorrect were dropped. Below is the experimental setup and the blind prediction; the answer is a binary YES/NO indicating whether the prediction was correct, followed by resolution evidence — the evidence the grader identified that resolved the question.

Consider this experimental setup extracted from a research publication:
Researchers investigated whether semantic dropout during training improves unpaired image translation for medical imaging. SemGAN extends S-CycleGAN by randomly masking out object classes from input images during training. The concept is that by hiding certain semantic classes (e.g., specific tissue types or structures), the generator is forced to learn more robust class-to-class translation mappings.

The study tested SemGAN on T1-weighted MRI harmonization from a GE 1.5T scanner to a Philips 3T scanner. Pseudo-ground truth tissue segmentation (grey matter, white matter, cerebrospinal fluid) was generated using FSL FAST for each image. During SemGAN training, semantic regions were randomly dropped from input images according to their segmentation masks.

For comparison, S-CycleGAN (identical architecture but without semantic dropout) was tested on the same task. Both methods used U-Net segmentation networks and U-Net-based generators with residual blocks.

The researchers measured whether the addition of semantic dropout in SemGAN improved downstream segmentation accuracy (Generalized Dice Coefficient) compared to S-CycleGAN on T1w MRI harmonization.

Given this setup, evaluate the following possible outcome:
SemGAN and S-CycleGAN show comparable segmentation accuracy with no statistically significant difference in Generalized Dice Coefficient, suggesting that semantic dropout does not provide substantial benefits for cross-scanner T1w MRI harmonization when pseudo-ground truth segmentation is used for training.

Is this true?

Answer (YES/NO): NO